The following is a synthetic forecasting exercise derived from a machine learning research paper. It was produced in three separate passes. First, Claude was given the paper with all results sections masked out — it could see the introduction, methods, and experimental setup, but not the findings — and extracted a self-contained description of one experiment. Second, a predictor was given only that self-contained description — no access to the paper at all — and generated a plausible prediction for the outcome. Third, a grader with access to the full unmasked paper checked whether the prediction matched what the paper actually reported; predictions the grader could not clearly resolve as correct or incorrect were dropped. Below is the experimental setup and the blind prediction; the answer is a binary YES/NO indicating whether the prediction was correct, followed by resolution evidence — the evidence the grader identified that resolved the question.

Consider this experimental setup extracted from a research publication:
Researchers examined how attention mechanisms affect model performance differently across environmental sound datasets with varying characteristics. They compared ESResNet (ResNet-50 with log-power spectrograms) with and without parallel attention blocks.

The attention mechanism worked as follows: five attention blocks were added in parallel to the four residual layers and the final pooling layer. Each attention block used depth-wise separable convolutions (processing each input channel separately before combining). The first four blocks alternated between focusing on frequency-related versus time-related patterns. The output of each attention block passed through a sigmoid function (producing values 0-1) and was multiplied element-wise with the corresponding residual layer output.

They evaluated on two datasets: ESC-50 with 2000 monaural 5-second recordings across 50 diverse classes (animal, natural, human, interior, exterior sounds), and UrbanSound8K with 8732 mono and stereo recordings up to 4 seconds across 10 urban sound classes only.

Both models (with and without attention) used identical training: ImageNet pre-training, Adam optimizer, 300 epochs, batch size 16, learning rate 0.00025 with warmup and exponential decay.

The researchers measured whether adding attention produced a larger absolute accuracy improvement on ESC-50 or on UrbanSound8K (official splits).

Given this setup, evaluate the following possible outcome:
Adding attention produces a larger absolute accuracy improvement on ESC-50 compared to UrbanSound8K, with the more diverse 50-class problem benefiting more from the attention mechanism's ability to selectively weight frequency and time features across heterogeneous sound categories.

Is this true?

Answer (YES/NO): YES